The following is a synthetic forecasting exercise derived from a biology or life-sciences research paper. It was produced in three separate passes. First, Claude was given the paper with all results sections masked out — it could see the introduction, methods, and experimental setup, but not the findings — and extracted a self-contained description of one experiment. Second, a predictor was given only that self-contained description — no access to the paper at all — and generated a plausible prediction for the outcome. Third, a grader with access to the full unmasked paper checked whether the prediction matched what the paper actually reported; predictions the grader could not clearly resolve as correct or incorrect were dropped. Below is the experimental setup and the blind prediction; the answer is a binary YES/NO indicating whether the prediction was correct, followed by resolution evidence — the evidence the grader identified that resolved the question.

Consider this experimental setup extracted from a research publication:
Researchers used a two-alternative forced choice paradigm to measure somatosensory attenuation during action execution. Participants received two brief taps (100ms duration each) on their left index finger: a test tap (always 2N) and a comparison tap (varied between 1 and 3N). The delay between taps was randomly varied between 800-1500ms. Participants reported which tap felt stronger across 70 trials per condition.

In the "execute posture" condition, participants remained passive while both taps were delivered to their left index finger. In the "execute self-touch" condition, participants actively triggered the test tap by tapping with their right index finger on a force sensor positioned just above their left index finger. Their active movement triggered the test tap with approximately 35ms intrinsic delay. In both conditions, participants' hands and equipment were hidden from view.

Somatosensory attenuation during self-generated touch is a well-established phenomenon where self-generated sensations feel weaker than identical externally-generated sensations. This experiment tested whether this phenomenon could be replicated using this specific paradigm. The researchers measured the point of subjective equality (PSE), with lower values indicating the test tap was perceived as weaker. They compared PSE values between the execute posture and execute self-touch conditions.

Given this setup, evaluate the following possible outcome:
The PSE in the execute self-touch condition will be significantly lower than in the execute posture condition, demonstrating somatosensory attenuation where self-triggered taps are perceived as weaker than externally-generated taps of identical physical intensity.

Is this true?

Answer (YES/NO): YES